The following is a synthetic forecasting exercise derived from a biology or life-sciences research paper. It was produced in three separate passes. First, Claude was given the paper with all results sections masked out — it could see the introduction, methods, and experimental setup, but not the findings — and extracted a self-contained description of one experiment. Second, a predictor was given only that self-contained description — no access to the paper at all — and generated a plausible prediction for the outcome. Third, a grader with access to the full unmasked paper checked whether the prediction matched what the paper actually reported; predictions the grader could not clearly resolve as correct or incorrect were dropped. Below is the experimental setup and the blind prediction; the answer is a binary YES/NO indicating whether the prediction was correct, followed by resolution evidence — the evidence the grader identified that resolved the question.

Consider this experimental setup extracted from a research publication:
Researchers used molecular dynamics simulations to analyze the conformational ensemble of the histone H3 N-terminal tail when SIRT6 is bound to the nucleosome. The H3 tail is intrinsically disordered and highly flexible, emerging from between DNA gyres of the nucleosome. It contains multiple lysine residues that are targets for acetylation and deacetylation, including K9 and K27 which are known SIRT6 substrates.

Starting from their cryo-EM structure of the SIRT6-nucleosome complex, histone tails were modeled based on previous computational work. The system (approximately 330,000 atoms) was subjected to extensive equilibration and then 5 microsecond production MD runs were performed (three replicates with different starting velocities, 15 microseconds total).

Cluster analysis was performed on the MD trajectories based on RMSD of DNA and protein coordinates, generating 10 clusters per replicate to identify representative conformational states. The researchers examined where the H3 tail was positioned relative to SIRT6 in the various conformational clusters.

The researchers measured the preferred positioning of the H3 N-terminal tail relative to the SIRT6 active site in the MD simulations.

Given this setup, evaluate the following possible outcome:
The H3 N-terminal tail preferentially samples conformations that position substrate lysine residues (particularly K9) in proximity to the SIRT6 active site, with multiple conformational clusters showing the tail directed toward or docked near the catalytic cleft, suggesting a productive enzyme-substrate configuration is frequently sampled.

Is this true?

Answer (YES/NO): NO